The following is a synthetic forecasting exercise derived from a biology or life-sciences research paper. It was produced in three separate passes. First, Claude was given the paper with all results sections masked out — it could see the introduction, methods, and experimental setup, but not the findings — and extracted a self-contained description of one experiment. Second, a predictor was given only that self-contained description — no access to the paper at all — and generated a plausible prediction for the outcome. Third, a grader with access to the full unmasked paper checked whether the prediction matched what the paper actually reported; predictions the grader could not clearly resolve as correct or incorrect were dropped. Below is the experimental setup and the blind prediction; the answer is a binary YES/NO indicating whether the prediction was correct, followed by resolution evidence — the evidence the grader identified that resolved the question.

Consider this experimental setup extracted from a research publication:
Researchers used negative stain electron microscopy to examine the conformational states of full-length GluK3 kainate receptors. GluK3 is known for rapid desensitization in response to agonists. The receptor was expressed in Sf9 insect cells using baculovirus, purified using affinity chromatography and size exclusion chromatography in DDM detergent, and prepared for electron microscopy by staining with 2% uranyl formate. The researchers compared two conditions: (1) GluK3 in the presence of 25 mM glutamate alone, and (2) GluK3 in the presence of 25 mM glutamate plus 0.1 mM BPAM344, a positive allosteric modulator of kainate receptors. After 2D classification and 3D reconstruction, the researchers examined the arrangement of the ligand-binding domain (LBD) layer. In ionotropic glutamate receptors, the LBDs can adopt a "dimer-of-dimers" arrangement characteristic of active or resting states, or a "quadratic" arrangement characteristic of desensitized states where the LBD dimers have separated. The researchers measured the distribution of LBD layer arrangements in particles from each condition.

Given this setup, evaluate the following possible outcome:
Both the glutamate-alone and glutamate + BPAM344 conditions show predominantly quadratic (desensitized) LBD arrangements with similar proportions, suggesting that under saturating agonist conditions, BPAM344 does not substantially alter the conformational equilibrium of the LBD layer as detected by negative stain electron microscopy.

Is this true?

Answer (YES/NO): NO